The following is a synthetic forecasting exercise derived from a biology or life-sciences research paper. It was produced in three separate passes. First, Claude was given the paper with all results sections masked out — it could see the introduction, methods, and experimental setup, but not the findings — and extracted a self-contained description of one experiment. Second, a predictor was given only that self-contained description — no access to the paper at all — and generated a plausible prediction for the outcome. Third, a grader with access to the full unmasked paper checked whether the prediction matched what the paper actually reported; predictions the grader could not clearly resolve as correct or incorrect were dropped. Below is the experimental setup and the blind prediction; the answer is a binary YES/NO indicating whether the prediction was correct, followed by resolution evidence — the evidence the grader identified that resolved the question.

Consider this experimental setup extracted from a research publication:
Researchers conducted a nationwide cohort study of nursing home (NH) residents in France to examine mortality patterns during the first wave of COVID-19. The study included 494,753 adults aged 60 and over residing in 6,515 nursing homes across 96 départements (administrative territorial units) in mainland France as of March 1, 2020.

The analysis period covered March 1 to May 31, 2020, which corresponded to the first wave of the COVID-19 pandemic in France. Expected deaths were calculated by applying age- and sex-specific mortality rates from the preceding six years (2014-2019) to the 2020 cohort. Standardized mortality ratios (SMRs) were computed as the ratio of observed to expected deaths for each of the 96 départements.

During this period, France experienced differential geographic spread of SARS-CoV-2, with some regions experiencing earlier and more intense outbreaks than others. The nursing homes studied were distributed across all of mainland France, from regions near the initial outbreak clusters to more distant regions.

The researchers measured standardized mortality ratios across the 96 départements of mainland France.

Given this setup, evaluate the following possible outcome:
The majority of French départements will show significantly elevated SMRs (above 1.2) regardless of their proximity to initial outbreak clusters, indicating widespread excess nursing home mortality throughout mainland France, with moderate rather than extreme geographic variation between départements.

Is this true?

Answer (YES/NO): NO